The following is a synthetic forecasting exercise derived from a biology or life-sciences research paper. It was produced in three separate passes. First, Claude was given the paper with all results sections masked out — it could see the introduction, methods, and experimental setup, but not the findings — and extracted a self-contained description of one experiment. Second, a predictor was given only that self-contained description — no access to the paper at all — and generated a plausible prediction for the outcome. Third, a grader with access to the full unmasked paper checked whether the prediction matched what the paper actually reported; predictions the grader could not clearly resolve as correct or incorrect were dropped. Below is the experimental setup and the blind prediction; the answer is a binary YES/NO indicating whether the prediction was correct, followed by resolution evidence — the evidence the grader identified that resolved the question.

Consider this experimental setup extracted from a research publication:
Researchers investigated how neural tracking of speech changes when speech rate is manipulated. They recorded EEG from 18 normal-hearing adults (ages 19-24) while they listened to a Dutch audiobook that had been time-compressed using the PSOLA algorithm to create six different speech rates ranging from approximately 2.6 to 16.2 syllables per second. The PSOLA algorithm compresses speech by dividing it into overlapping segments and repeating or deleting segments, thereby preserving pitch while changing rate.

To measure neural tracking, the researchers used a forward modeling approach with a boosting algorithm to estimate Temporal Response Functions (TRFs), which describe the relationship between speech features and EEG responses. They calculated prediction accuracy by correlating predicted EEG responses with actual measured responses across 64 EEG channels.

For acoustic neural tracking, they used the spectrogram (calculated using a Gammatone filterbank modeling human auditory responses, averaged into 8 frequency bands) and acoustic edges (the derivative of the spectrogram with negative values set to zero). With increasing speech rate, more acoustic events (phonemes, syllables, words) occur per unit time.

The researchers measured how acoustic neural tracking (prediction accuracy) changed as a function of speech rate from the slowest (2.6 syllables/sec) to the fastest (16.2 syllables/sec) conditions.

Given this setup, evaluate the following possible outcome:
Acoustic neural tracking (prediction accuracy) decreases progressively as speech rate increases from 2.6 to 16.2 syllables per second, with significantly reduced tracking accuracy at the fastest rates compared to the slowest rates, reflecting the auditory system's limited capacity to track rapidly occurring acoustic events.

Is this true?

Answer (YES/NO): NO